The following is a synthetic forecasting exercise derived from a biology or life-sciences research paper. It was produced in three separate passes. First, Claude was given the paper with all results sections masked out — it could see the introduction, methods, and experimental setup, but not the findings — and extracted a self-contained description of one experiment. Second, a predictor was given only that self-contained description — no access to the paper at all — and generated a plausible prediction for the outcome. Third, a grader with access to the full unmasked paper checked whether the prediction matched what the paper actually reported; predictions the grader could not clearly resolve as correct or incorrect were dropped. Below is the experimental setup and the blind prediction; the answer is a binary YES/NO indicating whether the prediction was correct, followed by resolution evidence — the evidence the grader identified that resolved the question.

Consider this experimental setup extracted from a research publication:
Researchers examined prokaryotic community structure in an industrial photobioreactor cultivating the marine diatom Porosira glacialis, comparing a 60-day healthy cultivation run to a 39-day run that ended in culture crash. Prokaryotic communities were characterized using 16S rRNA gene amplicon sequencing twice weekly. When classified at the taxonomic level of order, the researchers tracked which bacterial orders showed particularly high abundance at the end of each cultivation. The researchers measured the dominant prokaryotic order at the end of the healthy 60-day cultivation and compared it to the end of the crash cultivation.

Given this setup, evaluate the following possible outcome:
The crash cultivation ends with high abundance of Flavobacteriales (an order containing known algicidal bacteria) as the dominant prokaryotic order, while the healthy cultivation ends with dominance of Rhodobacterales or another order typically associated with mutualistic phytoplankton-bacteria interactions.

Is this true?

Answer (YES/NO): NO